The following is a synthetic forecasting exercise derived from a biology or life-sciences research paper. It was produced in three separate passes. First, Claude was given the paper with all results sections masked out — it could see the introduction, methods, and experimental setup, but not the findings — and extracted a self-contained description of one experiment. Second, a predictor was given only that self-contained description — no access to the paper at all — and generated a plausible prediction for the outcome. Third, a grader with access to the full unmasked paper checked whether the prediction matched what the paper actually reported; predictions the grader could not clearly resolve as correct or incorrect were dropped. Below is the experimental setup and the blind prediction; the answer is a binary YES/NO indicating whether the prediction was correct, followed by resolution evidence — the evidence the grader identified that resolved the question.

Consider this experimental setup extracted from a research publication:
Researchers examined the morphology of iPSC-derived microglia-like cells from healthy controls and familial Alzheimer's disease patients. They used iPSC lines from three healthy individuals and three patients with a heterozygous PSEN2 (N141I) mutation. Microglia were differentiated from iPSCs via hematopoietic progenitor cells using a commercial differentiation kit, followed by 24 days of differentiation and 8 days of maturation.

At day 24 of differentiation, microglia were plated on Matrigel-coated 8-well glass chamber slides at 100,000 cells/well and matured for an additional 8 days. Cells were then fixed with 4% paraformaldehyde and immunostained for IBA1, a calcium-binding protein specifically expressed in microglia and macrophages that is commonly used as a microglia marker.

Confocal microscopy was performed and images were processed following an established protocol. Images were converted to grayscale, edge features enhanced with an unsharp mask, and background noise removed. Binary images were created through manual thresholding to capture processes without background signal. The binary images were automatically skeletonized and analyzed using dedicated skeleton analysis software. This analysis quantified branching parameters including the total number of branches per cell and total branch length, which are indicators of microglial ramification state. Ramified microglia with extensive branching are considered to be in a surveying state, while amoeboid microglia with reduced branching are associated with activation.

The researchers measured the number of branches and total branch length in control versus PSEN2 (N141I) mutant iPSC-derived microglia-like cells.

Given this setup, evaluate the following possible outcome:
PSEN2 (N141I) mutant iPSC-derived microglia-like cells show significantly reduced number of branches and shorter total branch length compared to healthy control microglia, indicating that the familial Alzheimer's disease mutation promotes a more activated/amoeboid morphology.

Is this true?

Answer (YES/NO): NO